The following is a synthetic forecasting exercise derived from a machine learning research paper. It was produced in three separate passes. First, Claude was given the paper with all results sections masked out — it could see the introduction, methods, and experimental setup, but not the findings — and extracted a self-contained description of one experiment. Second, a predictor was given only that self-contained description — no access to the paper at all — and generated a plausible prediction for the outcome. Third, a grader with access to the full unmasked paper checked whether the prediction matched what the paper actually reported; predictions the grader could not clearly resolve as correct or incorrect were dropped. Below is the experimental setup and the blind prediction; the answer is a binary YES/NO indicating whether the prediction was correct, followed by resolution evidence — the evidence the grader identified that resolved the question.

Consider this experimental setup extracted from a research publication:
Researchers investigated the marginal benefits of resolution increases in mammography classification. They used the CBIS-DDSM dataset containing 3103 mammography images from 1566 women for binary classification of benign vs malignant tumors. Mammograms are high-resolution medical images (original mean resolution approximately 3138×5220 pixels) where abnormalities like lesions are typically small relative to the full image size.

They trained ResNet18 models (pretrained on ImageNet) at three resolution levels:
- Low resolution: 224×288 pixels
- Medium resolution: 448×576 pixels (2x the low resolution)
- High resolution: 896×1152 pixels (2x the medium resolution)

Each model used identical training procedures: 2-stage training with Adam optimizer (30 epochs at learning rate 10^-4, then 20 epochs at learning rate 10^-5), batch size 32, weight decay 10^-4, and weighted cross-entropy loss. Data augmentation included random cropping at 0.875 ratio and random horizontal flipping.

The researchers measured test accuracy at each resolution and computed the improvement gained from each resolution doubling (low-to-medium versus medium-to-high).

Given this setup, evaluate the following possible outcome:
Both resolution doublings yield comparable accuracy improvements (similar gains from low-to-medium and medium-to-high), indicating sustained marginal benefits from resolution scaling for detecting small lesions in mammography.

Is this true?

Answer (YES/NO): NO